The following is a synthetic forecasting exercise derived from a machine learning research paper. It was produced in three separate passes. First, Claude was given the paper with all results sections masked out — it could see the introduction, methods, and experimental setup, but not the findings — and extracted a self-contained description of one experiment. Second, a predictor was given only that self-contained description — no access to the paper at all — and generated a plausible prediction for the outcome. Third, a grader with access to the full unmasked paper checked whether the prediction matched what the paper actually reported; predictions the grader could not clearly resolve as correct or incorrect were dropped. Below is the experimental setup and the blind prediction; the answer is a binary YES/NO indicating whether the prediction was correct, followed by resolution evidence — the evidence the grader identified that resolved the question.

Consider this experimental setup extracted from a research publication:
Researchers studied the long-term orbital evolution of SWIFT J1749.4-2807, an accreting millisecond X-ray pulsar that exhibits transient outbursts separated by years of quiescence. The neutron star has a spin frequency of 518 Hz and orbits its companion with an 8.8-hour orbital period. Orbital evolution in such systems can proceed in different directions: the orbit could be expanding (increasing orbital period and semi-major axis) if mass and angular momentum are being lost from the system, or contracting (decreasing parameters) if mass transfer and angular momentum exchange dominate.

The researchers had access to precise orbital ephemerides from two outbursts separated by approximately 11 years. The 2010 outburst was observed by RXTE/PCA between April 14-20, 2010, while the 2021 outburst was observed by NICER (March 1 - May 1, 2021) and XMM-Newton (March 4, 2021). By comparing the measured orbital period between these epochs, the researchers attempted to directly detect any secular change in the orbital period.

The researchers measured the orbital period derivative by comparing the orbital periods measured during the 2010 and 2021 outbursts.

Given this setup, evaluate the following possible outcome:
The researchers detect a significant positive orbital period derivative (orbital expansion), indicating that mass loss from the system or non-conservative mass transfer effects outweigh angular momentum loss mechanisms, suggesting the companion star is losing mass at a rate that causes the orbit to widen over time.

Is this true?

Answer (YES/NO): YES